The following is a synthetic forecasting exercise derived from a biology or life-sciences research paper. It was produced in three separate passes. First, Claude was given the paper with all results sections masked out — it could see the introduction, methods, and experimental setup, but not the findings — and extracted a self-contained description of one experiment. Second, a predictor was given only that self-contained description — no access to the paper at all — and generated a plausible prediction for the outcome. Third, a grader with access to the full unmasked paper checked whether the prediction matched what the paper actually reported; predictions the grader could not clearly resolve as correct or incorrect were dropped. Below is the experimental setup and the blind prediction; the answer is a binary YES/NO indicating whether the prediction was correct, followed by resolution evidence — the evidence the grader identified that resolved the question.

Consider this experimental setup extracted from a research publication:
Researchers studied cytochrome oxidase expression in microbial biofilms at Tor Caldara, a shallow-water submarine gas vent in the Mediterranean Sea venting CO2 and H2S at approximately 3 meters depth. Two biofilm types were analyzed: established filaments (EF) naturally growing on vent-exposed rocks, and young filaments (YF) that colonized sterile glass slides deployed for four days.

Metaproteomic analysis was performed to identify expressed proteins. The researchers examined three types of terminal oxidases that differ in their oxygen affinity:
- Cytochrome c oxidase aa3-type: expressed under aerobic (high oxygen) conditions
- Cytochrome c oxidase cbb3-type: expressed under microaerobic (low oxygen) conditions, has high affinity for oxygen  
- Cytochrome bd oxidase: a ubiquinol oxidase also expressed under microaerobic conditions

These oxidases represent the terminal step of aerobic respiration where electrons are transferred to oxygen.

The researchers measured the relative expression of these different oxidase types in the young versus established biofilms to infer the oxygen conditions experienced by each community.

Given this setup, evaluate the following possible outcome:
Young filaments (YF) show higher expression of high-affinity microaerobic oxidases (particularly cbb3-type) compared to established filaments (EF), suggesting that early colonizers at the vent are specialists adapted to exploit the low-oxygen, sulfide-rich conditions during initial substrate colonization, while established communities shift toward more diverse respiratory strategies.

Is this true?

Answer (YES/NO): NO